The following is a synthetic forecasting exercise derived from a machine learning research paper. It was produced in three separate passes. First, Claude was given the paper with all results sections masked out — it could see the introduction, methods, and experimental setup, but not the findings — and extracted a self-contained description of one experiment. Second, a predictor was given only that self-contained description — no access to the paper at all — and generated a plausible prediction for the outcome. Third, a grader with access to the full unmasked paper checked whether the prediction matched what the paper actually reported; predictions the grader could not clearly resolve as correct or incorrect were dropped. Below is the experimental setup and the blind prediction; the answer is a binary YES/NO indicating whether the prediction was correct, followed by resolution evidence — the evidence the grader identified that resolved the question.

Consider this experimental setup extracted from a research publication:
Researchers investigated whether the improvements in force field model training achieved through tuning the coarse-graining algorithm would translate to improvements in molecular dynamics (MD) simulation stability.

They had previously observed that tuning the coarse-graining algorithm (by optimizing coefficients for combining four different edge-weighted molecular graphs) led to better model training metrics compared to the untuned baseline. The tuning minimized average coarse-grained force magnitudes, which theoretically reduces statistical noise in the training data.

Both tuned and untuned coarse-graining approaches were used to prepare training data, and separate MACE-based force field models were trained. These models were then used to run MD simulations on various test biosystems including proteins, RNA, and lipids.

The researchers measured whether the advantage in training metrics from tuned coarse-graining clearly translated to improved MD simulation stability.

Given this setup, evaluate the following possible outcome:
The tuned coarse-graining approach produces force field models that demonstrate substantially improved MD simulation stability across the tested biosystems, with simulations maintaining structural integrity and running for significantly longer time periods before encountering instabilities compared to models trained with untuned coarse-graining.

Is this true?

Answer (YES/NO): NO